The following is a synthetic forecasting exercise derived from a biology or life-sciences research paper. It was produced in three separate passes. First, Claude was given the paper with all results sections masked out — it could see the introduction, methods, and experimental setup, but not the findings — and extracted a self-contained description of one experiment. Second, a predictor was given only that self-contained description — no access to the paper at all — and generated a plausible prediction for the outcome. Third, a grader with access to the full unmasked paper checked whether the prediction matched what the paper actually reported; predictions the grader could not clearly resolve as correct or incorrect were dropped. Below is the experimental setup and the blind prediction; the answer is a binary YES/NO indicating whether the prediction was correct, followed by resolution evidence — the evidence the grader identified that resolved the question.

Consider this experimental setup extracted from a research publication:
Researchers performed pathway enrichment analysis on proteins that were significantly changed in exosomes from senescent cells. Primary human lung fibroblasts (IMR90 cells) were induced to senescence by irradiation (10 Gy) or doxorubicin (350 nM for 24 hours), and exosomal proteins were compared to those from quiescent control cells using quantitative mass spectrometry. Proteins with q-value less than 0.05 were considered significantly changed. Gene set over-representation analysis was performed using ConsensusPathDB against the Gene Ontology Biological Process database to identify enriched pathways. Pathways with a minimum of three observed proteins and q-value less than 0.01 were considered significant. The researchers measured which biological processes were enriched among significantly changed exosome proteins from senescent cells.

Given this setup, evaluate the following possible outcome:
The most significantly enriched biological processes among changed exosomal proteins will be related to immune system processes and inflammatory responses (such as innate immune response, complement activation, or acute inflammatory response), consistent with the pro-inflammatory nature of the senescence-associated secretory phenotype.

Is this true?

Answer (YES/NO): YES